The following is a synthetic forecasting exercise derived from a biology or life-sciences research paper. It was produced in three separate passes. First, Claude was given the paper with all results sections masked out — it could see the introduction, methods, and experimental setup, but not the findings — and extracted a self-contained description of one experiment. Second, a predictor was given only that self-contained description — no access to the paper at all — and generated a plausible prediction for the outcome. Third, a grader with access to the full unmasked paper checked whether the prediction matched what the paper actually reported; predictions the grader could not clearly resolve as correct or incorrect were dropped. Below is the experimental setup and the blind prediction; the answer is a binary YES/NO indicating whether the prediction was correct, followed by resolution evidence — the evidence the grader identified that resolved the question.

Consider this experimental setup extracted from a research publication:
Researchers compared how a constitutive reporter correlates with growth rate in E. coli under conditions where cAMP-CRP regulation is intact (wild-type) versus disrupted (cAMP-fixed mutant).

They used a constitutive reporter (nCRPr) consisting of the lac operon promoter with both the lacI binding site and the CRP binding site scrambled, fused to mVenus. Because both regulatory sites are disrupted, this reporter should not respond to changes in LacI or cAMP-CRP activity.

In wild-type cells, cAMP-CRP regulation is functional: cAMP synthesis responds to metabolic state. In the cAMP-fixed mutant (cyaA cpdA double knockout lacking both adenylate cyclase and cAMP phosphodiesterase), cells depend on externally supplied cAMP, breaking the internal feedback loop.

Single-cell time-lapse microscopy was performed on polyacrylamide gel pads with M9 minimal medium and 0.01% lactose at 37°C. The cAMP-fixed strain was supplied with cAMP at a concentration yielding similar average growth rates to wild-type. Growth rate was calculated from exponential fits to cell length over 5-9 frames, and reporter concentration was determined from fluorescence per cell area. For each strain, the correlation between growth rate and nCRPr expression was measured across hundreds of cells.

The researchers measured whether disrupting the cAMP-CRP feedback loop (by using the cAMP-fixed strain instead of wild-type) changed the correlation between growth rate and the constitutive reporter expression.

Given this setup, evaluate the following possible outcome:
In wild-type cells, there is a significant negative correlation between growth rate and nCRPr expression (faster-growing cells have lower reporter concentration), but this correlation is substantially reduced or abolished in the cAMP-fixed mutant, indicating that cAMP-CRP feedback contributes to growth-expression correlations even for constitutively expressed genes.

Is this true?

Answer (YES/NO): NO